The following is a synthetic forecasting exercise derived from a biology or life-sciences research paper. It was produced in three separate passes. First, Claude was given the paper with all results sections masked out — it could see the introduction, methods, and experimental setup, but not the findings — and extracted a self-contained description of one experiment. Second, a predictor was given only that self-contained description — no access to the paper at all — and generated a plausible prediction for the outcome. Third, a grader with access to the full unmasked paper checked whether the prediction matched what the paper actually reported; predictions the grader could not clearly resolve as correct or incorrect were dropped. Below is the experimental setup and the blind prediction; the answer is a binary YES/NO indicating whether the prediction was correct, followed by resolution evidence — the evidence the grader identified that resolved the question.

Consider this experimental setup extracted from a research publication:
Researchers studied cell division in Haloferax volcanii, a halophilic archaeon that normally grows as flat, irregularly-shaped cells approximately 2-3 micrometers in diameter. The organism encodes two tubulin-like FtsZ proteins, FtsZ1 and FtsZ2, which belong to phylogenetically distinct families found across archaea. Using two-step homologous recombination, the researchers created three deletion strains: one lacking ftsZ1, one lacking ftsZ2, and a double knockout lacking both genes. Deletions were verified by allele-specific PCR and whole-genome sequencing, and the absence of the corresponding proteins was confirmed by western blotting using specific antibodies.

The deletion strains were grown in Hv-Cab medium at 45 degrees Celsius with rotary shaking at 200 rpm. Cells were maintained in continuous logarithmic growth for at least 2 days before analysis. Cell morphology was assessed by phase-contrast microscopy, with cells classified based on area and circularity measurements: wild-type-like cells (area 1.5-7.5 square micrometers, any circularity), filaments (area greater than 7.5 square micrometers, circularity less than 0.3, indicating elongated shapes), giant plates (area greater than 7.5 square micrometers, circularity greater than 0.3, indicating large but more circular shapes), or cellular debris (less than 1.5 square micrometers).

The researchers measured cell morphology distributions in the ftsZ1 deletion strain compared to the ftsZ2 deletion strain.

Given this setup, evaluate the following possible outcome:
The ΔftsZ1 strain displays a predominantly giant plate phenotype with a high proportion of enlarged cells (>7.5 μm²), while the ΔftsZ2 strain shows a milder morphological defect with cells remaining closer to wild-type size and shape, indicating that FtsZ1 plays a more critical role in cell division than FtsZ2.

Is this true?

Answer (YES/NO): NO